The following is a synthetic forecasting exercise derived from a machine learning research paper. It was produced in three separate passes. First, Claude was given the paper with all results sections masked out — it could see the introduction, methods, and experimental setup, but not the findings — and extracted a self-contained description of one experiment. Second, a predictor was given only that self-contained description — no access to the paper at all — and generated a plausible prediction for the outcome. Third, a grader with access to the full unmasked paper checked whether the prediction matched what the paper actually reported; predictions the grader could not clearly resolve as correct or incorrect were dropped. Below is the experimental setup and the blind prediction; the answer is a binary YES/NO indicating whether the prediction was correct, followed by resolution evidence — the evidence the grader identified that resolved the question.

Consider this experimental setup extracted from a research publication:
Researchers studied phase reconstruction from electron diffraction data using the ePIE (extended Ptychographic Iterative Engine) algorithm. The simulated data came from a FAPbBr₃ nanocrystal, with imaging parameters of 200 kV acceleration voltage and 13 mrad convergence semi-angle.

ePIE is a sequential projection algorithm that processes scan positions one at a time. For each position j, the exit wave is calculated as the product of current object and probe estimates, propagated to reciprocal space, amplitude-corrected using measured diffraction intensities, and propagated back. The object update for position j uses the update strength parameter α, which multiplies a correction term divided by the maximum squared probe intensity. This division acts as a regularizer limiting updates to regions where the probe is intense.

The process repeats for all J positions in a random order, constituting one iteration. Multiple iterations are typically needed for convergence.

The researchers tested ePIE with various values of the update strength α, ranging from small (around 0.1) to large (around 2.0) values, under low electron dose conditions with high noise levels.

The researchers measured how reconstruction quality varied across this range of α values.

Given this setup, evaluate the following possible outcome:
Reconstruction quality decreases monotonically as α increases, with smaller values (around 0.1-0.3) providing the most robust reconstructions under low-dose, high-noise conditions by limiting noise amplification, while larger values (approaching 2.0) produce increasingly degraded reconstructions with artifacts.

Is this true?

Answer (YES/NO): NO